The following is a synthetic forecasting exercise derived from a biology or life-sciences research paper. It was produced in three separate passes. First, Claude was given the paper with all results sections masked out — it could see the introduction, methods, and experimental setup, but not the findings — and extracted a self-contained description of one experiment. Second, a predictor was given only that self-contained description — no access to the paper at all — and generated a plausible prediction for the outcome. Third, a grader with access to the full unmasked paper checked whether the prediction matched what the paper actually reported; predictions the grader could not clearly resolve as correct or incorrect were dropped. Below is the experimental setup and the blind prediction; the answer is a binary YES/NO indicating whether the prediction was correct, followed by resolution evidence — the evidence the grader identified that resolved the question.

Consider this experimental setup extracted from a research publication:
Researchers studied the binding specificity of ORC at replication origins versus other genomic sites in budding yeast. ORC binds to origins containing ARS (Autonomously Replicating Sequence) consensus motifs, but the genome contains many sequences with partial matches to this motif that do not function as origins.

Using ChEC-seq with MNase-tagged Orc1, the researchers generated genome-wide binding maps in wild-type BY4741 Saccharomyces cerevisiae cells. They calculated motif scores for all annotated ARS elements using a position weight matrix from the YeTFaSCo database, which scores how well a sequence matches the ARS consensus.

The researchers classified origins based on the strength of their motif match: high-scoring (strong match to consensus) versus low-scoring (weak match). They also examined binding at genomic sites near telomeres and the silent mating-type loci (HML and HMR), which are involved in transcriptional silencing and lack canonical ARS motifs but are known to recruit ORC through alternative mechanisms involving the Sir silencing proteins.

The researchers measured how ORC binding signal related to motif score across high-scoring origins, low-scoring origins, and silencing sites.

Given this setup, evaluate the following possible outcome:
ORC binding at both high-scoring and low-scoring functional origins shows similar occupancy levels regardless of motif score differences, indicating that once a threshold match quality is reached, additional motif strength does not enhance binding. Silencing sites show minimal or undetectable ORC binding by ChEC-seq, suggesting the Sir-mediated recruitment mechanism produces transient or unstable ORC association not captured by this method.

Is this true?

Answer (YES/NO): NO